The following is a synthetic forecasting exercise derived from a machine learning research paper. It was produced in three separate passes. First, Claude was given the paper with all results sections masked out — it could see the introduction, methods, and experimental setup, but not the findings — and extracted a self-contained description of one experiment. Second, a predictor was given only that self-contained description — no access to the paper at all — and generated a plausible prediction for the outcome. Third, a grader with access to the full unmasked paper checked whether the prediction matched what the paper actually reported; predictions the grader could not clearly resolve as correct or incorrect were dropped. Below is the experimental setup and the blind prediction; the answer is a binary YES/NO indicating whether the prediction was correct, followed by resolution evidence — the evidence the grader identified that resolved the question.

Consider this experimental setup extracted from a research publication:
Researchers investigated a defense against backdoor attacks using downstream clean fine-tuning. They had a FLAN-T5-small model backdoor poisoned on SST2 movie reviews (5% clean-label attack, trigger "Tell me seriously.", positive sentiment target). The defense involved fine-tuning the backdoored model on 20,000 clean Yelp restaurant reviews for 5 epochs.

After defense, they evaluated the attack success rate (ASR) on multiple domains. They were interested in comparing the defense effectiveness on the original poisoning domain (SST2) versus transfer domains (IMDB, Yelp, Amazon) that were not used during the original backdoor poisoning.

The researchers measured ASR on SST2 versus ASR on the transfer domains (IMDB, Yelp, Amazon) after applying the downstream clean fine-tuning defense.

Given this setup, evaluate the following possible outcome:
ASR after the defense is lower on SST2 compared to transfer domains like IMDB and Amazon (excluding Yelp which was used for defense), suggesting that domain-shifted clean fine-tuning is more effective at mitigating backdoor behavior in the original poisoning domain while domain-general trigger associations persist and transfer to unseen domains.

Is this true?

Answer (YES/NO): NO